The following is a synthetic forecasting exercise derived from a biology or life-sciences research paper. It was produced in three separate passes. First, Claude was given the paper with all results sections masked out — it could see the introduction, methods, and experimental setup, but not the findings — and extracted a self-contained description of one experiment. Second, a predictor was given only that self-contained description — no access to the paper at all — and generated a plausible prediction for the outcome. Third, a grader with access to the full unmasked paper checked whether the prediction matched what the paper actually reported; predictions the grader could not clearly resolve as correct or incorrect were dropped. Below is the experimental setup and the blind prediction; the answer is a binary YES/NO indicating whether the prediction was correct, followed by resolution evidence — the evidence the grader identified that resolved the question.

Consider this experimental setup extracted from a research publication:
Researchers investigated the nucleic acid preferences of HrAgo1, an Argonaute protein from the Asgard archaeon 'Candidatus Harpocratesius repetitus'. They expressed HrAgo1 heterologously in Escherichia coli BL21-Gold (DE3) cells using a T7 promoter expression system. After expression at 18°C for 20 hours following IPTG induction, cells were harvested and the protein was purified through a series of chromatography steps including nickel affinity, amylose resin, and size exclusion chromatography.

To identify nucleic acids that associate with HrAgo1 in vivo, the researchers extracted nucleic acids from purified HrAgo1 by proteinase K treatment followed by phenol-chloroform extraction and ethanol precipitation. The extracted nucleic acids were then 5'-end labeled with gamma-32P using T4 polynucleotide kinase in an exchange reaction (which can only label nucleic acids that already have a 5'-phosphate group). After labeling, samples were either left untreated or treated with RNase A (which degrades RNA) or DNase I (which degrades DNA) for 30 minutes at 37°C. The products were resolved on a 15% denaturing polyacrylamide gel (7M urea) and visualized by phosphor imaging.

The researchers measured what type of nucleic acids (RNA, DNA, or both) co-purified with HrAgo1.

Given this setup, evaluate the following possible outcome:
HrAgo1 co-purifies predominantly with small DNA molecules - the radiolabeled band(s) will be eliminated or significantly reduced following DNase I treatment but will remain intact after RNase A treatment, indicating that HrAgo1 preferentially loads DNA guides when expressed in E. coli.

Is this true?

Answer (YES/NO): NO